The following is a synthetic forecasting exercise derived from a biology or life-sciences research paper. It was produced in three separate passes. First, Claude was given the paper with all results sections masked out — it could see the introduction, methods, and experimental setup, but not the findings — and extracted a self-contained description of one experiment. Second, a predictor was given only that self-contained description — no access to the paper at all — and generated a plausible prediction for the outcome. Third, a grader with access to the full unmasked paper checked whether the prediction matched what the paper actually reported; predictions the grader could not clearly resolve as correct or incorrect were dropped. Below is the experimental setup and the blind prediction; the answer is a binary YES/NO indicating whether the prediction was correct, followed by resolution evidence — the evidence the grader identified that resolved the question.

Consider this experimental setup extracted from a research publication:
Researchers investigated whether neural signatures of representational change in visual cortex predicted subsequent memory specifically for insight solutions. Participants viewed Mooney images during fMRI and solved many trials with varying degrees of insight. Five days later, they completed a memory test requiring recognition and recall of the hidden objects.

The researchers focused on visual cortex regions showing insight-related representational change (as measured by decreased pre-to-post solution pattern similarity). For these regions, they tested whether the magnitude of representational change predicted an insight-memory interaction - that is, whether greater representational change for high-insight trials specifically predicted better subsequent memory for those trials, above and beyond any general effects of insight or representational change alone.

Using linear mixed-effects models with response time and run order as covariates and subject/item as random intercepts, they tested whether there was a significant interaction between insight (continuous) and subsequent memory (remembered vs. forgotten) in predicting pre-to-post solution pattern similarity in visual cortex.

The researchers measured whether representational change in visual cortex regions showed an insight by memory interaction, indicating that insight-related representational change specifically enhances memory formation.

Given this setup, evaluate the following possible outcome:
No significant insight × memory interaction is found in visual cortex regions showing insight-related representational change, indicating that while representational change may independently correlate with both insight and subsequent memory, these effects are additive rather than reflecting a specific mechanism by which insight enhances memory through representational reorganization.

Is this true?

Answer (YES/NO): NO